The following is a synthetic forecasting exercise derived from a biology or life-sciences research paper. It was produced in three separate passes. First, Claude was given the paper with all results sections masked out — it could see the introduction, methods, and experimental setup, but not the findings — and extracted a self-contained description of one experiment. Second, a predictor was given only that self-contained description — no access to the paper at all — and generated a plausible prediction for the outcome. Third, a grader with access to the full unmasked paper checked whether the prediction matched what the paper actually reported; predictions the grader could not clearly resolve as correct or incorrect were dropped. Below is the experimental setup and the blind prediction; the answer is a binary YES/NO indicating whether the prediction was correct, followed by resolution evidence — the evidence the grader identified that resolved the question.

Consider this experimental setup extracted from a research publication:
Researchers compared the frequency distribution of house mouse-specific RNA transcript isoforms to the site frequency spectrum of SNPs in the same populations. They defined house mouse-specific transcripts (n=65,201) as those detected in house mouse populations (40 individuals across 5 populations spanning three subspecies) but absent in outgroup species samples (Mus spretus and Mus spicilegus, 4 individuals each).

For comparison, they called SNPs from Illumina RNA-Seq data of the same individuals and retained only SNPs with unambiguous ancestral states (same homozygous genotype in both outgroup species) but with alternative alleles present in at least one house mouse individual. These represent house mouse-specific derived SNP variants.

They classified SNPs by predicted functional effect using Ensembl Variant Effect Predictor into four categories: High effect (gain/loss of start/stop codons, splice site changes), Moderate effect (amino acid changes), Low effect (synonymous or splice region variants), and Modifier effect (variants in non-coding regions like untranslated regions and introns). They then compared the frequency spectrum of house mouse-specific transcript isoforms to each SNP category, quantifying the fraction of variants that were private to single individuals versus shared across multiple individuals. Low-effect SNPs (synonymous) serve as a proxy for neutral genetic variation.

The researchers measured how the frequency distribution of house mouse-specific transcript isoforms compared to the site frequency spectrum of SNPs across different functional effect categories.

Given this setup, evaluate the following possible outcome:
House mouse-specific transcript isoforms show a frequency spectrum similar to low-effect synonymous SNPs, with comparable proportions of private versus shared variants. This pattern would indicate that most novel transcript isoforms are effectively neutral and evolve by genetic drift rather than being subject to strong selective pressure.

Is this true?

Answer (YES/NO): NO